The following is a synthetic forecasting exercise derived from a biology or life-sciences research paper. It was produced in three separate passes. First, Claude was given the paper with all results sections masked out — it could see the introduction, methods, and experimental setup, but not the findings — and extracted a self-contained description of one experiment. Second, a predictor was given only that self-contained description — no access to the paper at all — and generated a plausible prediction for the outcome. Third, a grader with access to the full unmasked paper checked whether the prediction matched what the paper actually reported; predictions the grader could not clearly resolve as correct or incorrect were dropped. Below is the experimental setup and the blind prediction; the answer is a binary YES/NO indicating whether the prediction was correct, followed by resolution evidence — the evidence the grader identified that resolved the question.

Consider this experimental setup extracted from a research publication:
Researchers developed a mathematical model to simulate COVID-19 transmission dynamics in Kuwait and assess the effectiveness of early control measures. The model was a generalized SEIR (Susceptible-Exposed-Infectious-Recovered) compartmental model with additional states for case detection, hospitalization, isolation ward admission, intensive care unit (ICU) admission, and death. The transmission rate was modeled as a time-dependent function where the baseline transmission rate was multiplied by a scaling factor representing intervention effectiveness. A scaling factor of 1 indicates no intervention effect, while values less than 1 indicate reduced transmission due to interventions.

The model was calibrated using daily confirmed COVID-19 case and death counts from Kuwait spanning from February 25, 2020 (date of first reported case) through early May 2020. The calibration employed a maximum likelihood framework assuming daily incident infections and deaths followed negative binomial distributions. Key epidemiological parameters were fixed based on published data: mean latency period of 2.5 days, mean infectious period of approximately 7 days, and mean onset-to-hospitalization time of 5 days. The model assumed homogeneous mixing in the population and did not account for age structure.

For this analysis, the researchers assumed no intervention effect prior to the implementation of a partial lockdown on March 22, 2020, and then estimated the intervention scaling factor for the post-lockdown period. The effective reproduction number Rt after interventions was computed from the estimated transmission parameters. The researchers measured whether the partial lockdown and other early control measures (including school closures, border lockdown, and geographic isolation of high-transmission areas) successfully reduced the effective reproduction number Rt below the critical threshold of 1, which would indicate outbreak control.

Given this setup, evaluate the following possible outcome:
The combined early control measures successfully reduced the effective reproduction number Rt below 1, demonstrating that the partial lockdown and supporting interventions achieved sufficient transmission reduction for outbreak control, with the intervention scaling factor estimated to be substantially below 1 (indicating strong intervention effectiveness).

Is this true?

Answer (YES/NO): NO